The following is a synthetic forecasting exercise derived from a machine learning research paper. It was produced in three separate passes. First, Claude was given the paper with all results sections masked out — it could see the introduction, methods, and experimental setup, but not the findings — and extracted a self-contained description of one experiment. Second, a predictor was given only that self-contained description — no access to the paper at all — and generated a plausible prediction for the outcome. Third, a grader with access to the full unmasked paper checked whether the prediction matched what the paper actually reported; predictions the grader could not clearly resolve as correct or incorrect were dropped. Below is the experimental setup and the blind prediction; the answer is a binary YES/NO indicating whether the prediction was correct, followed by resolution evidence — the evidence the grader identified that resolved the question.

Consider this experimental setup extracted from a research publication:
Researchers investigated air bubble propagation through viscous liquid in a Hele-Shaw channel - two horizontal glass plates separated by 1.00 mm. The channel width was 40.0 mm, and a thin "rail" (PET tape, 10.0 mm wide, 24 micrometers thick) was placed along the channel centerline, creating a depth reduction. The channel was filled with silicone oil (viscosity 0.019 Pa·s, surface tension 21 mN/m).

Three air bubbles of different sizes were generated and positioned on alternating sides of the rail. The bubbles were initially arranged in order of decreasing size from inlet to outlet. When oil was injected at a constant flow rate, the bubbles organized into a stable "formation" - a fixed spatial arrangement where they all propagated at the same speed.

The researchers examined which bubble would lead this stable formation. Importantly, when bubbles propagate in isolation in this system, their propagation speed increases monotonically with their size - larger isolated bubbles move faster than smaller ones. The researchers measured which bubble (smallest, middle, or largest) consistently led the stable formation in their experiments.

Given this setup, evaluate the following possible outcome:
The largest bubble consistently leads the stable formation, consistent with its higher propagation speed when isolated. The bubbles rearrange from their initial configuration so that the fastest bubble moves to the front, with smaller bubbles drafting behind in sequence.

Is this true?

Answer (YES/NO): NO